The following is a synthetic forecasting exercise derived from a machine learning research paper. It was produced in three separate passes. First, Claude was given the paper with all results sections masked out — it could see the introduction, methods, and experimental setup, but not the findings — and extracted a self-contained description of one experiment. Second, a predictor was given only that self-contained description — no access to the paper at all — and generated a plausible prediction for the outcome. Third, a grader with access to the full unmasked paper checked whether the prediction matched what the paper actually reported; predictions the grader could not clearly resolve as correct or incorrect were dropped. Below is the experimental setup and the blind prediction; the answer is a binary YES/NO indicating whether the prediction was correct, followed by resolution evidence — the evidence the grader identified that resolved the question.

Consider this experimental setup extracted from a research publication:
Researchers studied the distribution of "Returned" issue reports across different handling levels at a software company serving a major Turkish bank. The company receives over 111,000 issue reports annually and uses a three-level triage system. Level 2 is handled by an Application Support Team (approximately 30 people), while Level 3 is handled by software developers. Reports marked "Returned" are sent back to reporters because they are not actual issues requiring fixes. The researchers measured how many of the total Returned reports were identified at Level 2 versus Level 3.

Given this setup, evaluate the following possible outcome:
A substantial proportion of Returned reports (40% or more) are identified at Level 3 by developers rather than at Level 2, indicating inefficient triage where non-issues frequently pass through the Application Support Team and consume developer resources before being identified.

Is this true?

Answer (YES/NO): NO